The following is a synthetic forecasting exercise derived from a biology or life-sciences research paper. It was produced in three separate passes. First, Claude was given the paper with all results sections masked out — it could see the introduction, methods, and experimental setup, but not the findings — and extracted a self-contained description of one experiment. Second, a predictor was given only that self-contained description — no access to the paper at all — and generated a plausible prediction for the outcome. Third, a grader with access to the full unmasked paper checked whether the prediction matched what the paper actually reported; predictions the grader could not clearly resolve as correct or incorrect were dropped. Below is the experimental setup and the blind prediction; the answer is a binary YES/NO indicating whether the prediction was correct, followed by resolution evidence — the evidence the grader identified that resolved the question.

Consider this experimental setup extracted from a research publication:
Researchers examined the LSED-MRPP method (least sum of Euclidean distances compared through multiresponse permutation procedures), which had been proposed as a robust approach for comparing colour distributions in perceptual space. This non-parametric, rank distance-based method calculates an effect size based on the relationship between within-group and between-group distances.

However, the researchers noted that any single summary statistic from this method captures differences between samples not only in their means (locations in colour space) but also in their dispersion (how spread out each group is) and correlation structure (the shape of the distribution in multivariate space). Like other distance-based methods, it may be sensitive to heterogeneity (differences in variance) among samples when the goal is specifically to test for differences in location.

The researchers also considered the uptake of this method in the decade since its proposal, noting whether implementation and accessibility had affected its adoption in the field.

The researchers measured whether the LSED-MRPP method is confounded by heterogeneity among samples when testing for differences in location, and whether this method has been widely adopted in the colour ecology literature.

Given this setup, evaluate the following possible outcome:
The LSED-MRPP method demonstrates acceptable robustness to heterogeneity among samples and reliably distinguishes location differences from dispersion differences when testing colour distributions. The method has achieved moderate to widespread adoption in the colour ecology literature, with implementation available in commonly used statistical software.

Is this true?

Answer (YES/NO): NO